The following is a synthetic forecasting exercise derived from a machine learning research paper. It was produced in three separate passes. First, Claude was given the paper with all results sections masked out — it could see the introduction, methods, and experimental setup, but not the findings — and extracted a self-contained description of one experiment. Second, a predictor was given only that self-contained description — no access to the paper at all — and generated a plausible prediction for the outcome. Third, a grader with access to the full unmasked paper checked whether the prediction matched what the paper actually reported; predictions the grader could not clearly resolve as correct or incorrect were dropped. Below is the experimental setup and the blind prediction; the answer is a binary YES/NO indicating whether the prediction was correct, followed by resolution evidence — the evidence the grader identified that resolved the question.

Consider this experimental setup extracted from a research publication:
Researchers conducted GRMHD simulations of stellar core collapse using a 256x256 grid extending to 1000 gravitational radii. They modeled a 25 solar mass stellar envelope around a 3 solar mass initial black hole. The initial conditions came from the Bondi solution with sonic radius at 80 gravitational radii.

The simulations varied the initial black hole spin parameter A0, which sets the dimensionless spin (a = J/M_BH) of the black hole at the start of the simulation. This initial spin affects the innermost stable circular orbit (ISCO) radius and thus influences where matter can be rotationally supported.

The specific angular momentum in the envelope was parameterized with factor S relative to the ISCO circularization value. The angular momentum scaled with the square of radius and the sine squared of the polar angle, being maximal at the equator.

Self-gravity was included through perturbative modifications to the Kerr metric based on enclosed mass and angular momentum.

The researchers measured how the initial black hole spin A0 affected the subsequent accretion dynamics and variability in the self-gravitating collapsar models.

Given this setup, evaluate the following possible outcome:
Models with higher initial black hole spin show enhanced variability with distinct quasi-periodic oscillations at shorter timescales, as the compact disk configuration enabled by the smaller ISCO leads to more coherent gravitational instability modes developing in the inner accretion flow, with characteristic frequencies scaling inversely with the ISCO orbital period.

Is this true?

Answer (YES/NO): NO